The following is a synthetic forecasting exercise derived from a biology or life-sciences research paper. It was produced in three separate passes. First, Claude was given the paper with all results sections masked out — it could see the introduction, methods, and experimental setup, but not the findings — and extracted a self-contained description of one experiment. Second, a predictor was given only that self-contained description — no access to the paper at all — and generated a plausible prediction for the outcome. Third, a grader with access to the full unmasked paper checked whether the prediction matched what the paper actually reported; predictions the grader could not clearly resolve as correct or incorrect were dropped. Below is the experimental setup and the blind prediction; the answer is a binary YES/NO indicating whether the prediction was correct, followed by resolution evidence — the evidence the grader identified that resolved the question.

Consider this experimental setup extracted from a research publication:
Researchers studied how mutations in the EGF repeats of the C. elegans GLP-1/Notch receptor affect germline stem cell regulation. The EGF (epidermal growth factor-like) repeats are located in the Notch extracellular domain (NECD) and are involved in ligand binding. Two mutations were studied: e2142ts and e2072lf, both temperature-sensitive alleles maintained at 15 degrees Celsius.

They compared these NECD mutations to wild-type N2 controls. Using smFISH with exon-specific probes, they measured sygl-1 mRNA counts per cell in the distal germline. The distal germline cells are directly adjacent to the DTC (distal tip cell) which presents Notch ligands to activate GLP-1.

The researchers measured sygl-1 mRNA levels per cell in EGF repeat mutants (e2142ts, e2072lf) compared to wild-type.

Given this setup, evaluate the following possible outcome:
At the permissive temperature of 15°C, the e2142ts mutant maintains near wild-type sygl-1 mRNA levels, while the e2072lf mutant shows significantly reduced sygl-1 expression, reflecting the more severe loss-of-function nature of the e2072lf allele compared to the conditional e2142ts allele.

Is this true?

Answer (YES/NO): NO